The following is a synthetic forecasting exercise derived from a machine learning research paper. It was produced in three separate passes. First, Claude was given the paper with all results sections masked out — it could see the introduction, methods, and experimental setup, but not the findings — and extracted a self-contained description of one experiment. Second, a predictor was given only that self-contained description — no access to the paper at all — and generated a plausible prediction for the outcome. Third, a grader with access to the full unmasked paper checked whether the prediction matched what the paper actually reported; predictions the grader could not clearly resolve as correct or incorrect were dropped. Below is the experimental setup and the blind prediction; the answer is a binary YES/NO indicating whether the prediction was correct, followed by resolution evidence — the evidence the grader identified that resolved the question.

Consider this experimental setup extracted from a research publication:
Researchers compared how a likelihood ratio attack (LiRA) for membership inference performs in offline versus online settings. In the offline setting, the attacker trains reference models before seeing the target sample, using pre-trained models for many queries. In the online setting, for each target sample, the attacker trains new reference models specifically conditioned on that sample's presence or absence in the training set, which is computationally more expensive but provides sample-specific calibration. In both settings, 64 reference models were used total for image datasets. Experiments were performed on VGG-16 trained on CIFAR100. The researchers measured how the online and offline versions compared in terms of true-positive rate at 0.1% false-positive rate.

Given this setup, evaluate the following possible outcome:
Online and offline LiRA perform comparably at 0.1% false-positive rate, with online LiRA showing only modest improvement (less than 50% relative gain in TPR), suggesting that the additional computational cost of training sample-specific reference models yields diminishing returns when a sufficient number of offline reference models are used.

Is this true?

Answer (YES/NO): NO